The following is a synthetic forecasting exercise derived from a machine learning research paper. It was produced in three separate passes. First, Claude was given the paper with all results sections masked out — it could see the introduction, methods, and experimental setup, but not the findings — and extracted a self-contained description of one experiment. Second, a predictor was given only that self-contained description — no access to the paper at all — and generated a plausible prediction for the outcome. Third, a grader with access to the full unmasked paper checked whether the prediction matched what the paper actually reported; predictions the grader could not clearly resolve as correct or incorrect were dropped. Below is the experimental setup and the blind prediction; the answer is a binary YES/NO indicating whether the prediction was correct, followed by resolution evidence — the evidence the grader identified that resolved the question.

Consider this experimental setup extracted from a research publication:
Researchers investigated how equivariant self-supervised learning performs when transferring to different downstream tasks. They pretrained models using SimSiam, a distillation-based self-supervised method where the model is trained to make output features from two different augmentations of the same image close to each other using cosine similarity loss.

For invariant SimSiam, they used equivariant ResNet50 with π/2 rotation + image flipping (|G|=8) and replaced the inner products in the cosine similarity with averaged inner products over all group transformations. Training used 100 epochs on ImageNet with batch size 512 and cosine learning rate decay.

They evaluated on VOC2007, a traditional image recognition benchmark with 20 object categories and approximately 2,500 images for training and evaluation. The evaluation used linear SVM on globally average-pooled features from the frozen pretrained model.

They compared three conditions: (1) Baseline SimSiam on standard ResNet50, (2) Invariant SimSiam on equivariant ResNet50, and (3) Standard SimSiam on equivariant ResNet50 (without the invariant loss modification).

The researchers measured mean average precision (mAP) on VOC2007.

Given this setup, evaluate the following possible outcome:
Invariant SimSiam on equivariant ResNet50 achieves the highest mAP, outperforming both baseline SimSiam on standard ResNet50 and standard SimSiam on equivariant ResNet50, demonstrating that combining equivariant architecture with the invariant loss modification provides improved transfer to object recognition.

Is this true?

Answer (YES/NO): NO